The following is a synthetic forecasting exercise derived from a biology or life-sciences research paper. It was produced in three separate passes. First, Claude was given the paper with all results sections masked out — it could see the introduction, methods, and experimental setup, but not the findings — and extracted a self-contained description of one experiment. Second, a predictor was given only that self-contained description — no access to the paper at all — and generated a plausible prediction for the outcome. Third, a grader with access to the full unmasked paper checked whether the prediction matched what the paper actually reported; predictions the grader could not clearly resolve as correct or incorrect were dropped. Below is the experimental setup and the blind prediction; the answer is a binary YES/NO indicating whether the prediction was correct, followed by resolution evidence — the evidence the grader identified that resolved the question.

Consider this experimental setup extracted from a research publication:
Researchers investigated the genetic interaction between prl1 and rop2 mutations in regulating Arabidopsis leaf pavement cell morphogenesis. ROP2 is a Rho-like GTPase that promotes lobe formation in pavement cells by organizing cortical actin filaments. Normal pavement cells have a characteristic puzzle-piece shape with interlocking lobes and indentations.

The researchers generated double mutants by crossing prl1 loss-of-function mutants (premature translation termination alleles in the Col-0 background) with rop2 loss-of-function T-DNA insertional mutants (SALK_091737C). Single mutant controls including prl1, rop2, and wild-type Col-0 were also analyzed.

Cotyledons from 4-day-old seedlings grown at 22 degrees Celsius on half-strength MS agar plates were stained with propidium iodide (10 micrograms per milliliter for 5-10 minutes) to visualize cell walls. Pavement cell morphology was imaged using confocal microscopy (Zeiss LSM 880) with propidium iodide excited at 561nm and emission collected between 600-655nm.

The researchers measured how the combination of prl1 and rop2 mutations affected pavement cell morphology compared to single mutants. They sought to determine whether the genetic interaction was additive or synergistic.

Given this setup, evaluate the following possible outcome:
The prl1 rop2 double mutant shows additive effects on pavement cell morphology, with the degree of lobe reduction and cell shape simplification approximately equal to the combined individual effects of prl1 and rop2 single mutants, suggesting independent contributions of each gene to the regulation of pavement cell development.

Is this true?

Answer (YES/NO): NO